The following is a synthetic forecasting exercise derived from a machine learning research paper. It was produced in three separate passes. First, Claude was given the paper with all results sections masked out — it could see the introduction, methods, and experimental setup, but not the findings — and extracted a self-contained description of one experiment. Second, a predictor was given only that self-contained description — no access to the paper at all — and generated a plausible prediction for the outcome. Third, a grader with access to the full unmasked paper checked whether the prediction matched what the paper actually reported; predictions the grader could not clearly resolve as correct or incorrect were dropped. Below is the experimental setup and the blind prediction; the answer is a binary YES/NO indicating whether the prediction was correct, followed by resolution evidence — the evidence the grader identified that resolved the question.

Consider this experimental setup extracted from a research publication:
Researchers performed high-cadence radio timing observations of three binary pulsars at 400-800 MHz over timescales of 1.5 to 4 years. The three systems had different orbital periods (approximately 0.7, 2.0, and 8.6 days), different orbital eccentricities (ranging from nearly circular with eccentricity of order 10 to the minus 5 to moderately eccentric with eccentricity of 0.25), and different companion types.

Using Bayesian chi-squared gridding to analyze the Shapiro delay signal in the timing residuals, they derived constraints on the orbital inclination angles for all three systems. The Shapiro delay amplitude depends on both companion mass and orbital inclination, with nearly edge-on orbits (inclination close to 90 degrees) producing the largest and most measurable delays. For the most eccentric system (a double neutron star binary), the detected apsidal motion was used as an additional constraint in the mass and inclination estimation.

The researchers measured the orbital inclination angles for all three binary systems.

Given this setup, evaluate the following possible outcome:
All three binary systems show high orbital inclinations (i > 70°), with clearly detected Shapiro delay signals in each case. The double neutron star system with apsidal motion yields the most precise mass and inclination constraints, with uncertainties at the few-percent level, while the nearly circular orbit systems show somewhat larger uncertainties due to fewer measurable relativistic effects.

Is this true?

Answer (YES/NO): NO